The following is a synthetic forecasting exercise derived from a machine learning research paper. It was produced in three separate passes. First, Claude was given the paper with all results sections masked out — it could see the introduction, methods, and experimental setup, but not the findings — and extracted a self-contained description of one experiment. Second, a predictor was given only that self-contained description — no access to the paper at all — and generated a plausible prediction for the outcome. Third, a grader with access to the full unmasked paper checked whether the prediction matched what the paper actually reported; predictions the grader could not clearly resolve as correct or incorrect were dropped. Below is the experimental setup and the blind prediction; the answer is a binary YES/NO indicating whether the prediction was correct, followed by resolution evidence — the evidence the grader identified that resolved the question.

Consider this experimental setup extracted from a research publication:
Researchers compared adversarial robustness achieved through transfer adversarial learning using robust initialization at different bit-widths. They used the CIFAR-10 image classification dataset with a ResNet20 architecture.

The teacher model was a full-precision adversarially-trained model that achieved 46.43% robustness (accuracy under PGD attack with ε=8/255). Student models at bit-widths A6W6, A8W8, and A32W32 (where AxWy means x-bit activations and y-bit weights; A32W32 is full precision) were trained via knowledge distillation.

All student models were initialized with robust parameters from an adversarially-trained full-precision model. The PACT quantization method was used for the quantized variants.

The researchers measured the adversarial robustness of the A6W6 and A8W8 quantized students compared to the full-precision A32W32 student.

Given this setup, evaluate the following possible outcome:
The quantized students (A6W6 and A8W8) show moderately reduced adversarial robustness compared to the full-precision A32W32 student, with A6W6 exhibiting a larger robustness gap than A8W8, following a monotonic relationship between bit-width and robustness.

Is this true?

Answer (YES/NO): NO